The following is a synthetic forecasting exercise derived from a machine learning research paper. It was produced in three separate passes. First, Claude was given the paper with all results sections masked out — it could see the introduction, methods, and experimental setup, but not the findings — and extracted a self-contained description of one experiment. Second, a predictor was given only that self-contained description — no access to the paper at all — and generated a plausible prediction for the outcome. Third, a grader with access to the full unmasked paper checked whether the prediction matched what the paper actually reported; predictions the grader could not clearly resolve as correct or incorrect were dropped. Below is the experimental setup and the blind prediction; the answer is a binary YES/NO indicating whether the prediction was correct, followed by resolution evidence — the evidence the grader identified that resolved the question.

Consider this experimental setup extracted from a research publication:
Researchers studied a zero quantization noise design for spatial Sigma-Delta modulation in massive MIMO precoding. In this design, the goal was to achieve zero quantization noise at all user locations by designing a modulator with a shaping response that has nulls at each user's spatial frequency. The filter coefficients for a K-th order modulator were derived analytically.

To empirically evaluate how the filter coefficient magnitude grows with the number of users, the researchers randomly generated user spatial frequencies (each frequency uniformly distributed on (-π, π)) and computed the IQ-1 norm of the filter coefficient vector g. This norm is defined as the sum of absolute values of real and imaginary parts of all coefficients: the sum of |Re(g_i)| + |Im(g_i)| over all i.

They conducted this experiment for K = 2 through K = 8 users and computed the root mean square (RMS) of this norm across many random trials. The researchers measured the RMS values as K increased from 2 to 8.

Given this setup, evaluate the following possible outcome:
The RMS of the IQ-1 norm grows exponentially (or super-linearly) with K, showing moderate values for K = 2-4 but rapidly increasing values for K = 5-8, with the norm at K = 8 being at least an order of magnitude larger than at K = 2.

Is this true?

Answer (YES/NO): YES